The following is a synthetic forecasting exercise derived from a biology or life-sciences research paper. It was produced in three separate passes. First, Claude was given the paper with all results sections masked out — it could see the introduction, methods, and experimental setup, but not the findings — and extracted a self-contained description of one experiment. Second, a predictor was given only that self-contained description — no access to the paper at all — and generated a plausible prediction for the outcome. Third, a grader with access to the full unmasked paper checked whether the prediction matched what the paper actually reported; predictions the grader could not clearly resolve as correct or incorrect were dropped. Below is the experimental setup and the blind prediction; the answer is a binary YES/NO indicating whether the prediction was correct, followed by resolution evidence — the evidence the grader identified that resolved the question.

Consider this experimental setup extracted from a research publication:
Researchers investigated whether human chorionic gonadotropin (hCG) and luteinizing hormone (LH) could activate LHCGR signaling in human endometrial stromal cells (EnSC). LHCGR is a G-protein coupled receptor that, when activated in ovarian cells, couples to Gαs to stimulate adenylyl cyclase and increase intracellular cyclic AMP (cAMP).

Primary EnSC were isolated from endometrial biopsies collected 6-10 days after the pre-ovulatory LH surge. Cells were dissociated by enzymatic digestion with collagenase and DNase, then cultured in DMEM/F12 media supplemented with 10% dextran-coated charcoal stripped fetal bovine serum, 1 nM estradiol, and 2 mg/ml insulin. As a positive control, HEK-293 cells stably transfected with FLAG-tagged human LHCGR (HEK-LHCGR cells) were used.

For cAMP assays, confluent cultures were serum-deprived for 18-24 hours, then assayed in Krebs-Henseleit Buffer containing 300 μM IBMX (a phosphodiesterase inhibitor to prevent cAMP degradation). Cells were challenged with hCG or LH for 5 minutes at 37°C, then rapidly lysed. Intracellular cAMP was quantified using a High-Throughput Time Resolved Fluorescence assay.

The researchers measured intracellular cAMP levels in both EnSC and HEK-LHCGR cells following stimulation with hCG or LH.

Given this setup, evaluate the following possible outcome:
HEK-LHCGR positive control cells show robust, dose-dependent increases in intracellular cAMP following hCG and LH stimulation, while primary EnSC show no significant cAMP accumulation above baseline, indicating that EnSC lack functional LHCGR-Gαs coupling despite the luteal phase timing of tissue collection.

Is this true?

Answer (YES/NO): YES